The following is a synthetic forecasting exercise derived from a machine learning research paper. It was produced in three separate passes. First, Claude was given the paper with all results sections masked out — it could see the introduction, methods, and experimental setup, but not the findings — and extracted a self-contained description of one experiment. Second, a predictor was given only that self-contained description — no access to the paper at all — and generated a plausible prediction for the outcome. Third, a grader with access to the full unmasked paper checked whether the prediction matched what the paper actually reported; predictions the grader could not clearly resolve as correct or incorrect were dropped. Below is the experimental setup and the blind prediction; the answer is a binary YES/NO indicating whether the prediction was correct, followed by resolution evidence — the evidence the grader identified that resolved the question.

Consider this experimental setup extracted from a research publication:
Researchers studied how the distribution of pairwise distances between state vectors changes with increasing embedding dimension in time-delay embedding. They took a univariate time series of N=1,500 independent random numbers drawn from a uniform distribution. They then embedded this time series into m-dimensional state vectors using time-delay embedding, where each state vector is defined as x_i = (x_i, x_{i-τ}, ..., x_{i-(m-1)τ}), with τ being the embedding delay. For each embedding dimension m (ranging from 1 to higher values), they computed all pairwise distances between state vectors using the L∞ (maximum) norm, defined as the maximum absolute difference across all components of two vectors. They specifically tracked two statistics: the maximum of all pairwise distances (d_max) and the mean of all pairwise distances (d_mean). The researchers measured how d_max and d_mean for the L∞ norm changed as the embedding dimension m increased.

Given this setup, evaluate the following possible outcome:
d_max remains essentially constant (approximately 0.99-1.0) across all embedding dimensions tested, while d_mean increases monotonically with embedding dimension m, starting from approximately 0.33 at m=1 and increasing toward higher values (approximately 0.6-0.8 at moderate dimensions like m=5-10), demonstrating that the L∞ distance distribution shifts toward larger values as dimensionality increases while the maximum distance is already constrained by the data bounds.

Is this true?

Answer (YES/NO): YES